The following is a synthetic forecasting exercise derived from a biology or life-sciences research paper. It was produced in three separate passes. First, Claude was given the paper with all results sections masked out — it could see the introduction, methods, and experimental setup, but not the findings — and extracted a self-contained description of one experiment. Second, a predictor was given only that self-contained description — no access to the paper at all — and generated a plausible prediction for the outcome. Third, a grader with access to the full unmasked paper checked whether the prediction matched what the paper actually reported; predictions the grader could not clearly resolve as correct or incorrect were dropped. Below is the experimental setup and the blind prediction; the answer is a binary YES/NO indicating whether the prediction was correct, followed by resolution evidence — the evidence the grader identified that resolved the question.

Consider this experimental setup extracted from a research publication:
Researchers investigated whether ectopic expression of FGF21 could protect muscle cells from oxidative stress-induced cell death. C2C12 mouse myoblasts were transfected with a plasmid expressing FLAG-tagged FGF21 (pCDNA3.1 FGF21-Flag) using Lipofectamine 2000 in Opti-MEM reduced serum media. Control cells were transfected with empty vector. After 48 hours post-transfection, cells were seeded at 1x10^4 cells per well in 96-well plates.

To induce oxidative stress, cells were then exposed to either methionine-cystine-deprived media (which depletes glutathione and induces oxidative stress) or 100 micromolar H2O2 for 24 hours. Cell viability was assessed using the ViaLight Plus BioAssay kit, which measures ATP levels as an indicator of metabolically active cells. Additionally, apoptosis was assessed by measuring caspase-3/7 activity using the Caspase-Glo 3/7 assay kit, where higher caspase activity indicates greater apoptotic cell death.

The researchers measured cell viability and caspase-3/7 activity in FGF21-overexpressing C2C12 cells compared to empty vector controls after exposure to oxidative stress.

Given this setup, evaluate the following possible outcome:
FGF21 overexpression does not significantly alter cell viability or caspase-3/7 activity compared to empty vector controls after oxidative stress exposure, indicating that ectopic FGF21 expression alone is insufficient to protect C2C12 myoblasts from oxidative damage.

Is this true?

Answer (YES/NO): NO